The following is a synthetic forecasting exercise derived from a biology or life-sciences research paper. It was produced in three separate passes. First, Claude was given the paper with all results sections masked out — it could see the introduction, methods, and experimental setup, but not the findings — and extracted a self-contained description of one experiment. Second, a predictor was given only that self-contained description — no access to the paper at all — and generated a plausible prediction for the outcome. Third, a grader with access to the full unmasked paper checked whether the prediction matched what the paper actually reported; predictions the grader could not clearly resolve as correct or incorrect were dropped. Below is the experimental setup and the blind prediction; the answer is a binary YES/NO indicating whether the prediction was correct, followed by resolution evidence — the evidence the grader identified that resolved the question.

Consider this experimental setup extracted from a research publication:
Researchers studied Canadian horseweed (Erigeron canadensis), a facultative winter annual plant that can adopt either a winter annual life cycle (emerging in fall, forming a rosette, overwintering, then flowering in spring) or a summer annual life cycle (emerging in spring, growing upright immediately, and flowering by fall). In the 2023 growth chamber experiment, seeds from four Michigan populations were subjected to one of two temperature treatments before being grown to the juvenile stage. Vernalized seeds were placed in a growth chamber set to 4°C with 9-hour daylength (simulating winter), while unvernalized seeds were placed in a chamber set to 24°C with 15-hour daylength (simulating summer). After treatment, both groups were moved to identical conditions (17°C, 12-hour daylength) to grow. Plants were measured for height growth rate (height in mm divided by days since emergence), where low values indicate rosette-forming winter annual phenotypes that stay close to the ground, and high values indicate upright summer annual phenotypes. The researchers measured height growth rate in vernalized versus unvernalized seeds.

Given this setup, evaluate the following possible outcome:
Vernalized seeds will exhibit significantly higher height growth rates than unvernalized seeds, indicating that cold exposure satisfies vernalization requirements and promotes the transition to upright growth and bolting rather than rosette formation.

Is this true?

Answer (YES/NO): NO